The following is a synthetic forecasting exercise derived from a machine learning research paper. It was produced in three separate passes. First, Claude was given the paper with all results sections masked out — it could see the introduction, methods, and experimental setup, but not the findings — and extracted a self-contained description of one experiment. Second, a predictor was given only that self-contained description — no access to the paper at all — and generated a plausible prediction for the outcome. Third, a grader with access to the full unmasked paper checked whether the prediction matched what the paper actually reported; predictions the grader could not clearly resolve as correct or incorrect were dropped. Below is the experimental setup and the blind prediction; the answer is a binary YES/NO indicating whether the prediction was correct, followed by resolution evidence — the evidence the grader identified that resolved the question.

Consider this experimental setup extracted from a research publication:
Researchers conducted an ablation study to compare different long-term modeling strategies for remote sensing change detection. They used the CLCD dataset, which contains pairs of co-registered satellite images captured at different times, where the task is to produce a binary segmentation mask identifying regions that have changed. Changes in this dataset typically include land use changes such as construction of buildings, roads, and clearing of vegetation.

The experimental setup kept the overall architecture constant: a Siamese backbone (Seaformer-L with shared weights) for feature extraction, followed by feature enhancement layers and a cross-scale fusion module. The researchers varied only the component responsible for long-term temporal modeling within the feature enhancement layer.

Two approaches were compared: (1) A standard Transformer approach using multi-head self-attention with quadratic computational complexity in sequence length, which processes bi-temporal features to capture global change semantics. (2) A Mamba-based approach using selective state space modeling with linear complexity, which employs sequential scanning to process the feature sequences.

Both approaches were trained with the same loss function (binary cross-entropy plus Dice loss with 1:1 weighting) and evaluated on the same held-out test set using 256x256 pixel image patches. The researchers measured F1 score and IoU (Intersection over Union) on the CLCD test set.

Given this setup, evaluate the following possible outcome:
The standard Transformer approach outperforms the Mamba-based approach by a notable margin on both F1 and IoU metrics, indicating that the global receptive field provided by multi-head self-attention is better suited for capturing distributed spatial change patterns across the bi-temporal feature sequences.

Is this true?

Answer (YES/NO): NO